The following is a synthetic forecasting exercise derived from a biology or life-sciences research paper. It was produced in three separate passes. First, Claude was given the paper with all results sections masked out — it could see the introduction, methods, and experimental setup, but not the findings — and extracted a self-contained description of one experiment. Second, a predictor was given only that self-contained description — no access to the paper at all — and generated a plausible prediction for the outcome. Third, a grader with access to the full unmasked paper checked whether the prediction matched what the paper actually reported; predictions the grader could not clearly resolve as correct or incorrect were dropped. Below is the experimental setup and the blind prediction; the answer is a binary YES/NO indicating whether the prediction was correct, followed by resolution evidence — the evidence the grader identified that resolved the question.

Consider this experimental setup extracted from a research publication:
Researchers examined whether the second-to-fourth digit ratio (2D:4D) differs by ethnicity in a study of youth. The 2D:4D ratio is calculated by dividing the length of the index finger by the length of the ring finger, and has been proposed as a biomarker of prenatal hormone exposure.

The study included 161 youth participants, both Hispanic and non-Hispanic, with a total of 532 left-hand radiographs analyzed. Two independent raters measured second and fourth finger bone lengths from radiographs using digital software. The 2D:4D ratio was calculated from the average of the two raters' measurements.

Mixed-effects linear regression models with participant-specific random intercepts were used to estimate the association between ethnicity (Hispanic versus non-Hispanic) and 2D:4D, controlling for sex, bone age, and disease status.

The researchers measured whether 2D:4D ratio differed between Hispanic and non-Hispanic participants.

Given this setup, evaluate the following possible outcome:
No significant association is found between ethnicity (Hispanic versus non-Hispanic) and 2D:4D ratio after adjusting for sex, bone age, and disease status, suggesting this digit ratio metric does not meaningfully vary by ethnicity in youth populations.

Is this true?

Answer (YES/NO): NO